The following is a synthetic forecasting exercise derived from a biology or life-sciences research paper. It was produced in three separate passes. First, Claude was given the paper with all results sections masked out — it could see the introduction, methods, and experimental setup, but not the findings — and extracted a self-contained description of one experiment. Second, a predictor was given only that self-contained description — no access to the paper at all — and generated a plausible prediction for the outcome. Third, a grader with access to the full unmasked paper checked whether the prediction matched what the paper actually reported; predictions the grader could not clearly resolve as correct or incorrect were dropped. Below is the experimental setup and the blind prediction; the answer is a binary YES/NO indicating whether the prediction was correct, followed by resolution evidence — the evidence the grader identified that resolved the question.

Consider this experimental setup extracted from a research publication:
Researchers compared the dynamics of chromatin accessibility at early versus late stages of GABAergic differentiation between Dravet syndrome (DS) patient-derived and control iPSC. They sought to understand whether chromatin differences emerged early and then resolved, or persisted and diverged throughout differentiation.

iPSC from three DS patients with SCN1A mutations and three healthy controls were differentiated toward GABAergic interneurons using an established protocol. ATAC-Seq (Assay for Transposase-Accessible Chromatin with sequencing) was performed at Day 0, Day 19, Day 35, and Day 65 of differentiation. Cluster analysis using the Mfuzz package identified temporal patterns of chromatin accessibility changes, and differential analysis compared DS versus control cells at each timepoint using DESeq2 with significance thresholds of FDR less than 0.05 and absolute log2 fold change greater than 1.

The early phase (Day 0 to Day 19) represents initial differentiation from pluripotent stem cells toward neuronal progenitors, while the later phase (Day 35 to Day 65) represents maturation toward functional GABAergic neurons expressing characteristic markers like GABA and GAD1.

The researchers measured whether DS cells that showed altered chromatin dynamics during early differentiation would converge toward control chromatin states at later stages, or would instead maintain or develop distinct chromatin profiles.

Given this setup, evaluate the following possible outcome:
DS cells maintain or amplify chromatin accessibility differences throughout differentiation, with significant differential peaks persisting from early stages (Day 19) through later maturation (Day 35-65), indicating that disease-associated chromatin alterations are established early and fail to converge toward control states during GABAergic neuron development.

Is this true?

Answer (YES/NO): YES